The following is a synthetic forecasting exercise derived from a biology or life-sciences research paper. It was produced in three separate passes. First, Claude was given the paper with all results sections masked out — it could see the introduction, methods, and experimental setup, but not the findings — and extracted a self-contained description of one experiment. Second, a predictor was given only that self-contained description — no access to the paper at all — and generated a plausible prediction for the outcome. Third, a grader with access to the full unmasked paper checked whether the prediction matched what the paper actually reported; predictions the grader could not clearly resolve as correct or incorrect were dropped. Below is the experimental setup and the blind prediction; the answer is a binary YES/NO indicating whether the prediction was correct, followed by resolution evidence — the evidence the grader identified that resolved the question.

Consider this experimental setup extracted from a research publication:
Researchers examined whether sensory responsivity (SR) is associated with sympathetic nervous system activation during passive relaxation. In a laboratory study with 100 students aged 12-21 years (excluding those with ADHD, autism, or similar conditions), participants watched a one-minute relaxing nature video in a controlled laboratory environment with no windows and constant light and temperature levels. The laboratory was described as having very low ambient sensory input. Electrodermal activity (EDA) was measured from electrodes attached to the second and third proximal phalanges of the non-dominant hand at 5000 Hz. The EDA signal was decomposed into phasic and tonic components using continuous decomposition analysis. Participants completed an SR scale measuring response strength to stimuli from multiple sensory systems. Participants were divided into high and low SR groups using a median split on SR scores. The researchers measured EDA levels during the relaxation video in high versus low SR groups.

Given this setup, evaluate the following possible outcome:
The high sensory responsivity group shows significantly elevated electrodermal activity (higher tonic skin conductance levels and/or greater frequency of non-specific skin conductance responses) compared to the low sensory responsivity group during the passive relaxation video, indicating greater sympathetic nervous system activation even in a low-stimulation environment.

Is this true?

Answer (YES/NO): NO